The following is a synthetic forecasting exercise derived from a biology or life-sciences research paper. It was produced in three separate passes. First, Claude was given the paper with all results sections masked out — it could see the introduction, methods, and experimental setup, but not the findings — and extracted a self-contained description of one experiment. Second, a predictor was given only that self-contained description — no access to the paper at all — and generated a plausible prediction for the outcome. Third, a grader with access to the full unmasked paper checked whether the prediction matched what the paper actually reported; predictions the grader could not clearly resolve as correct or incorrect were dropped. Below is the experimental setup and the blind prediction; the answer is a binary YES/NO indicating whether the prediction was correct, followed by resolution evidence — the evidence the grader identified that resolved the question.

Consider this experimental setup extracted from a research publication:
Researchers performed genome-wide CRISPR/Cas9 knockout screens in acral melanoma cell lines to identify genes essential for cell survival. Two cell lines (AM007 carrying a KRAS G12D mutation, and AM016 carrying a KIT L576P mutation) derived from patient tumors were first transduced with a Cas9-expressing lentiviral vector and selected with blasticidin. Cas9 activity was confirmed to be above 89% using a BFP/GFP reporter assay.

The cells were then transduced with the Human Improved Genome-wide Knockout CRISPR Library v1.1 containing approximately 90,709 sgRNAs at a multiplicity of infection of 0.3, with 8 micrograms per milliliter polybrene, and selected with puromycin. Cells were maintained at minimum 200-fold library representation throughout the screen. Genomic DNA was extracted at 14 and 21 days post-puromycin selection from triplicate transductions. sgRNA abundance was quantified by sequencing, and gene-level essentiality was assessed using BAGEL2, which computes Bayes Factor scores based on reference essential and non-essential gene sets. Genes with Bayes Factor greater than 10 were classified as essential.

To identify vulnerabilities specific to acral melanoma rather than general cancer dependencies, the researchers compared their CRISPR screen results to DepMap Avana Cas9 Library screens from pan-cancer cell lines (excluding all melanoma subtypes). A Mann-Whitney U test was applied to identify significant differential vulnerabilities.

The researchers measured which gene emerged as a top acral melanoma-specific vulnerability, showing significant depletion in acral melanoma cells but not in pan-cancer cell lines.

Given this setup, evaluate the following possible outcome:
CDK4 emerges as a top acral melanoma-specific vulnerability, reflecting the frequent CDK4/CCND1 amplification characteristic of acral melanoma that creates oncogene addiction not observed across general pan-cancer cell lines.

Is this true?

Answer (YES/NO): NO